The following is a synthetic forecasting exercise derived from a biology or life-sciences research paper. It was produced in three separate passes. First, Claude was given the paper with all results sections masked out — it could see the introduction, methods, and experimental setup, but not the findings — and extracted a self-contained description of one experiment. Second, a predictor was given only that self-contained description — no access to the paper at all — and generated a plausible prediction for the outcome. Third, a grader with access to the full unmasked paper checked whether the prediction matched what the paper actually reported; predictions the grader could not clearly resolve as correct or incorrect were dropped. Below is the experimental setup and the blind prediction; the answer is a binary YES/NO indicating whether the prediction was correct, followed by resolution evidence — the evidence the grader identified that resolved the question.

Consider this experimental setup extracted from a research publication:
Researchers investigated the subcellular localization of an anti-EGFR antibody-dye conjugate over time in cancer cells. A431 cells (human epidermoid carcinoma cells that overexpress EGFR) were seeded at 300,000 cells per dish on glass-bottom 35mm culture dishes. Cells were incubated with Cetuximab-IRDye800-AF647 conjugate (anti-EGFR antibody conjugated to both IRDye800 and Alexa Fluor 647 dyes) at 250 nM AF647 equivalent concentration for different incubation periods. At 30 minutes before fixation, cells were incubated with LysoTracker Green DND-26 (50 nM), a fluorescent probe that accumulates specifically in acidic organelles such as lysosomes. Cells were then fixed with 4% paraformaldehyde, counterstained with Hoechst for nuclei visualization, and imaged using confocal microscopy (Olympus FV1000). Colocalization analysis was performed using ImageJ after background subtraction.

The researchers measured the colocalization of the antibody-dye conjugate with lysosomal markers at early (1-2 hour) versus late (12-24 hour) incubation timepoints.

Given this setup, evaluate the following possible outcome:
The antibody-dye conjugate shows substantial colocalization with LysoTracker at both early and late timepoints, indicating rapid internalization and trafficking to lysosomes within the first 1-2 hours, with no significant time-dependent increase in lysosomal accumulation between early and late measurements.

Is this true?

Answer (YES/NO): NO